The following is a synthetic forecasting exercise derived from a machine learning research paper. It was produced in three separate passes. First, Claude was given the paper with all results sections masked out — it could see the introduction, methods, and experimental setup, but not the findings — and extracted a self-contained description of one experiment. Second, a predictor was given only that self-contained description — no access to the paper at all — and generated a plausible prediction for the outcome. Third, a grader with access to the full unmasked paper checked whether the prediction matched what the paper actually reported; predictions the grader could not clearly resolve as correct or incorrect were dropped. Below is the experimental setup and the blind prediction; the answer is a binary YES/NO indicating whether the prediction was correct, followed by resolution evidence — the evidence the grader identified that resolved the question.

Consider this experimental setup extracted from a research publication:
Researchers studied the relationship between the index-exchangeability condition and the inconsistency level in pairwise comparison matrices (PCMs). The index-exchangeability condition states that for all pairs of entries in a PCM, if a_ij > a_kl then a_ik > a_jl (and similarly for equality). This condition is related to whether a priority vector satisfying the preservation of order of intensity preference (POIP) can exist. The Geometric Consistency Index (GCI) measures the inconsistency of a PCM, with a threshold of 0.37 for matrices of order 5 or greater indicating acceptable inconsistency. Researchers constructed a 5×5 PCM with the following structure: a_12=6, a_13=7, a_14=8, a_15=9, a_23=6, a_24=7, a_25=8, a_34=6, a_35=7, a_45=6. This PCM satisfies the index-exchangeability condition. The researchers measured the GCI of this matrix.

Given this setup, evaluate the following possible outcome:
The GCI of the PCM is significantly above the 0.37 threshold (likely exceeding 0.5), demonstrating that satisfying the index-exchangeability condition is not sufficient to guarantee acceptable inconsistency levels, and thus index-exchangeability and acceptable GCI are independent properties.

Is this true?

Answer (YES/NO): NO